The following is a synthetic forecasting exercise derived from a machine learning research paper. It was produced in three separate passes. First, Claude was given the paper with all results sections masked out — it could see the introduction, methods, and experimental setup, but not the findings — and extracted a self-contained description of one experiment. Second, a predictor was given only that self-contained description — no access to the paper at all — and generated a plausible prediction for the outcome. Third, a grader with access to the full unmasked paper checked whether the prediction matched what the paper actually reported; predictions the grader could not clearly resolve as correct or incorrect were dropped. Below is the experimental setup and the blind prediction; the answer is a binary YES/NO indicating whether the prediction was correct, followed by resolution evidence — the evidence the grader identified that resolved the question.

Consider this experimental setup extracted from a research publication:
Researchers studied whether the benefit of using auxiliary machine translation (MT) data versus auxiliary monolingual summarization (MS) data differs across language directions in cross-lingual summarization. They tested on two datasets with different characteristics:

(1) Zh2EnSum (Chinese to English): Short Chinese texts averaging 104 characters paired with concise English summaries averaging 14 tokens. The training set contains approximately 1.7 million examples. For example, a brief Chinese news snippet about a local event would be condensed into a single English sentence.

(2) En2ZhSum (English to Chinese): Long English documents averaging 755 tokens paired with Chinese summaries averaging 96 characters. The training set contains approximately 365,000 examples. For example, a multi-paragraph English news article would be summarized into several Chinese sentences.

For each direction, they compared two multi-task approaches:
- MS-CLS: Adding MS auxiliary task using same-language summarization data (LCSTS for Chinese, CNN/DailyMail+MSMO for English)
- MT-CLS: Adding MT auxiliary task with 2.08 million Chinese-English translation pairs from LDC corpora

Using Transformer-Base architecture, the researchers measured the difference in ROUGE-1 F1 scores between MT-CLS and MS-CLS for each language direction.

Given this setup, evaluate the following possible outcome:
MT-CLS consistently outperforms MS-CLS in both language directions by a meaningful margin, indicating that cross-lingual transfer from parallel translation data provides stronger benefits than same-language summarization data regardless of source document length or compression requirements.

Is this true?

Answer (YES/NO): NO